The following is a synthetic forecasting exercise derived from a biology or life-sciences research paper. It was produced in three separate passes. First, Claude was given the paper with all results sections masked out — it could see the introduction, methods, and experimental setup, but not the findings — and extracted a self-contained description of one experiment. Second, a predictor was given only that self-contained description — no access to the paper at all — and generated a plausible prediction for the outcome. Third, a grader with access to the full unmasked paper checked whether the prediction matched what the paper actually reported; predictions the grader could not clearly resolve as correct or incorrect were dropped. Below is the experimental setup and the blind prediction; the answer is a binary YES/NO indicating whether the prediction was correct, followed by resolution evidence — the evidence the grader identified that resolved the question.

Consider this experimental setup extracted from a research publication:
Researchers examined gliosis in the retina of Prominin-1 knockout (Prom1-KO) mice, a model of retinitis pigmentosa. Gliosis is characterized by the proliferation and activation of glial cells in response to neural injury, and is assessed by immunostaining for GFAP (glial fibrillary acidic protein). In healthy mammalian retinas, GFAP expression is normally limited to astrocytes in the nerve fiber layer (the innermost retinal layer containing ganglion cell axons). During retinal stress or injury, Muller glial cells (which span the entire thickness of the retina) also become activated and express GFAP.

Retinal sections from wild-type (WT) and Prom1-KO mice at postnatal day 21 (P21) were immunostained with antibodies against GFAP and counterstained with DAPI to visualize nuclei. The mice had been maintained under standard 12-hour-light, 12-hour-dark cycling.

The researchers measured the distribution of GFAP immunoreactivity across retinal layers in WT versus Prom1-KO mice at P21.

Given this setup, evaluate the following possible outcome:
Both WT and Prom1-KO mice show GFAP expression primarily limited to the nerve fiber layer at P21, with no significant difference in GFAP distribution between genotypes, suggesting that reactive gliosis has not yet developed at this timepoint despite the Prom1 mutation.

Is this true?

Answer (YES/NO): NO